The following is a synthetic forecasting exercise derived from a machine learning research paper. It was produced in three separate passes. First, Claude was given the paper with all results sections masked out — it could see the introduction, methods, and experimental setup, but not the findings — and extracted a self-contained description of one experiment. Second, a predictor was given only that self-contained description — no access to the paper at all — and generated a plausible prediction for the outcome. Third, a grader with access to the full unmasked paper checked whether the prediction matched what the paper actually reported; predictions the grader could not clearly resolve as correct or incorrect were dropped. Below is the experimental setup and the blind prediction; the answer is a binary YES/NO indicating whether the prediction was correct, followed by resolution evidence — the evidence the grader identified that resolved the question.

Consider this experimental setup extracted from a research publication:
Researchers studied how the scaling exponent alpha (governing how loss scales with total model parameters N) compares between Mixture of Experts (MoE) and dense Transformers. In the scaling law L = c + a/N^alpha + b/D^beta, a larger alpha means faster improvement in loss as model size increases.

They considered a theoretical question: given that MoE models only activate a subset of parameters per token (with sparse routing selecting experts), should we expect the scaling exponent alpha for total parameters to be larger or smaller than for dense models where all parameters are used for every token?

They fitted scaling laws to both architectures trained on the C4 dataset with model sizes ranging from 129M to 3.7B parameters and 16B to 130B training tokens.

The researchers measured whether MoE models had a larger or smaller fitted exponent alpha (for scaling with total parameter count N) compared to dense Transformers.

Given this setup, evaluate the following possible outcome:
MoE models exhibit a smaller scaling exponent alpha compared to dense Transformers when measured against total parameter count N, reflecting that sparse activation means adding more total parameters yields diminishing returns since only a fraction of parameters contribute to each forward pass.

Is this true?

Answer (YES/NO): YES